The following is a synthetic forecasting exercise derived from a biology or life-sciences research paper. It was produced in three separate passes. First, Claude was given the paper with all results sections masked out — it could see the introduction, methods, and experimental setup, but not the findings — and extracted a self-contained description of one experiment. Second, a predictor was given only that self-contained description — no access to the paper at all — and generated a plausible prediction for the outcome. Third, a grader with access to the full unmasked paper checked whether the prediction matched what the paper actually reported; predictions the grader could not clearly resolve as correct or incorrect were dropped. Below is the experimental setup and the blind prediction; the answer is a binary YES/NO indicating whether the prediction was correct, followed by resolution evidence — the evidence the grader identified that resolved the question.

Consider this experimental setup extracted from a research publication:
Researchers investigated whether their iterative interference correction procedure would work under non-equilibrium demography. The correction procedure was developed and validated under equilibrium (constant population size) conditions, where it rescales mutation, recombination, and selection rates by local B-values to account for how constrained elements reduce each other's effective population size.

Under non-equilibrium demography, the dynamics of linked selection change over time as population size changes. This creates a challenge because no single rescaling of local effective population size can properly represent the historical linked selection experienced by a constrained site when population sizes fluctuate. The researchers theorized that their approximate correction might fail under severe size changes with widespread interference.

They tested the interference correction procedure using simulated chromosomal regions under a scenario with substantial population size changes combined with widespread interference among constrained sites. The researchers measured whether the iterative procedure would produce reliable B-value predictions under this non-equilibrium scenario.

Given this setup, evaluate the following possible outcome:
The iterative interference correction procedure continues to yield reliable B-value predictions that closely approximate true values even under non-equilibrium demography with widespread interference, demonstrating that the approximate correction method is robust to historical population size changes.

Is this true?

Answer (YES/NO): NO